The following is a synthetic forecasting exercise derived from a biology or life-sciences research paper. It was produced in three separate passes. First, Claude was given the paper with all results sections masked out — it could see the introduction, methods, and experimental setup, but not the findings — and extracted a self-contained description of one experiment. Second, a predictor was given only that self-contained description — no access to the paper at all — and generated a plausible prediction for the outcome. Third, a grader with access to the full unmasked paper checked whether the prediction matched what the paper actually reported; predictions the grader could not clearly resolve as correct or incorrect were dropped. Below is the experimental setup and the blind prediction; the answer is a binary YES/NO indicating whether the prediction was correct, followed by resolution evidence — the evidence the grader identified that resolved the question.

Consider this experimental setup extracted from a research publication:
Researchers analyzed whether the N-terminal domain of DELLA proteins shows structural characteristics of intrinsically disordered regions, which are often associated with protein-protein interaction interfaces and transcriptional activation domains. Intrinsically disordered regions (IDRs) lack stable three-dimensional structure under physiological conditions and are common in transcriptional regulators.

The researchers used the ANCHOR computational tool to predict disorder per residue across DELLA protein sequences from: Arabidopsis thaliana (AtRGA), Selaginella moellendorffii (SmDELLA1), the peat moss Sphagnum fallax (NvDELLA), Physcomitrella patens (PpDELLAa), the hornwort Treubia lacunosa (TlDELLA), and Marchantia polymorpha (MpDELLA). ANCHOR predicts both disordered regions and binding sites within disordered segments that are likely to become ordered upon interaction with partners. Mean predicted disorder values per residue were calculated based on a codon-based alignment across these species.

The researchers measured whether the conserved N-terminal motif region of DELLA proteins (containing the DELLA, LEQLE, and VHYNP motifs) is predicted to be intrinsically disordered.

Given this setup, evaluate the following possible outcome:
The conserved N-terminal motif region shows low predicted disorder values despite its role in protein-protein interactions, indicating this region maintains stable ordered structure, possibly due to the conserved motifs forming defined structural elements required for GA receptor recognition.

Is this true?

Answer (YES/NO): YES